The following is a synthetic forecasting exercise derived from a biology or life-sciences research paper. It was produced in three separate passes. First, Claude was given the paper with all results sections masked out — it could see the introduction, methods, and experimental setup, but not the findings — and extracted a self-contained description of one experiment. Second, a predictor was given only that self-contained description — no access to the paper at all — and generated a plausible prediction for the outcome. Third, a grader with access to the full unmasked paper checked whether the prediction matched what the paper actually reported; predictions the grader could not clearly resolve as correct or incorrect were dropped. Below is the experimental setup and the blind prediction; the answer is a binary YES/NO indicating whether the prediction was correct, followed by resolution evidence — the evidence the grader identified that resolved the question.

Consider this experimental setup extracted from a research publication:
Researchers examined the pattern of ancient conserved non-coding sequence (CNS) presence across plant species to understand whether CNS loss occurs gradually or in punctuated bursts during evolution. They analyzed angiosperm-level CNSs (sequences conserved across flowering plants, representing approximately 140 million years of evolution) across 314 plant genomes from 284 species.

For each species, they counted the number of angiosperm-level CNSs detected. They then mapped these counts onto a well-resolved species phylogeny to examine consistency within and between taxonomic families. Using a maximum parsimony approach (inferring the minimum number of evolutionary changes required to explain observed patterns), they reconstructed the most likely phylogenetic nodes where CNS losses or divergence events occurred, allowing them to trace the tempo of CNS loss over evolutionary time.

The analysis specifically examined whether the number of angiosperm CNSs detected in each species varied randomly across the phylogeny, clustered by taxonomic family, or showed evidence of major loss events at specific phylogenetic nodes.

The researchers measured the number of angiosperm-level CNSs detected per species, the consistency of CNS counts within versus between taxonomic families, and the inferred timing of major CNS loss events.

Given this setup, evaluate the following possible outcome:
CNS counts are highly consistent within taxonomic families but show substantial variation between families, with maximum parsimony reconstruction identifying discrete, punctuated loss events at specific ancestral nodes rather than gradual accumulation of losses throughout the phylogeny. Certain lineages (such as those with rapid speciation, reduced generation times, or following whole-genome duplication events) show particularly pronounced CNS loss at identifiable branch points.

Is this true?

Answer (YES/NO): NO